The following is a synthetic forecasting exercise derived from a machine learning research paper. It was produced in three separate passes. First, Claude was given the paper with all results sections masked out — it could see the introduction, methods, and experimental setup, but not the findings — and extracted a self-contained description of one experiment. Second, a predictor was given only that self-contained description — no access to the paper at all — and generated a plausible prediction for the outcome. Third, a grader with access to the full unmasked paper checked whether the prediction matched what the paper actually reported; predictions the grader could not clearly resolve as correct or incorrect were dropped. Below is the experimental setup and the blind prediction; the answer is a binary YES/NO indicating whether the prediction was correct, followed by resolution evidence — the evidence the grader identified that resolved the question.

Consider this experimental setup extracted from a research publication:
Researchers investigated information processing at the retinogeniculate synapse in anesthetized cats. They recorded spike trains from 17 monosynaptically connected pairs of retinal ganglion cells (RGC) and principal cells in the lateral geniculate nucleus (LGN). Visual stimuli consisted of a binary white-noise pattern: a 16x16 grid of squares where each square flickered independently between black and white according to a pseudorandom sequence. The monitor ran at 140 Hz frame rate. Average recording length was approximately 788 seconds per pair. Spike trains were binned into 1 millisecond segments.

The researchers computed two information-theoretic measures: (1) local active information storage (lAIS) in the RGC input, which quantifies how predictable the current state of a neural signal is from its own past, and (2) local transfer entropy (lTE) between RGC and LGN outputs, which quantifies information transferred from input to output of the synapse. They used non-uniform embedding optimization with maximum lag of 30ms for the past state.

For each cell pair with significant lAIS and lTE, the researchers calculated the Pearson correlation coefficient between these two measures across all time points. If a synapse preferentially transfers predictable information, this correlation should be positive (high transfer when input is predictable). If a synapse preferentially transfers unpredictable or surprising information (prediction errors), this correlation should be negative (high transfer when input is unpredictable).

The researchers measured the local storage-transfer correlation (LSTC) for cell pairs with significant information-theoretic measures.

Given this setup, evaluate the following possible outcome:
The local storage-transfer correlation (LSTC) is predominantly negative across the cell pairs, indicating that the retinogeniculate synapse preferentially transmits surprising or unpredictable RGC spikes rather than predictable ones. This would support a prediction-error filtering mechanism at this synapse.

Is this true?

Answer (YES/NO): NO